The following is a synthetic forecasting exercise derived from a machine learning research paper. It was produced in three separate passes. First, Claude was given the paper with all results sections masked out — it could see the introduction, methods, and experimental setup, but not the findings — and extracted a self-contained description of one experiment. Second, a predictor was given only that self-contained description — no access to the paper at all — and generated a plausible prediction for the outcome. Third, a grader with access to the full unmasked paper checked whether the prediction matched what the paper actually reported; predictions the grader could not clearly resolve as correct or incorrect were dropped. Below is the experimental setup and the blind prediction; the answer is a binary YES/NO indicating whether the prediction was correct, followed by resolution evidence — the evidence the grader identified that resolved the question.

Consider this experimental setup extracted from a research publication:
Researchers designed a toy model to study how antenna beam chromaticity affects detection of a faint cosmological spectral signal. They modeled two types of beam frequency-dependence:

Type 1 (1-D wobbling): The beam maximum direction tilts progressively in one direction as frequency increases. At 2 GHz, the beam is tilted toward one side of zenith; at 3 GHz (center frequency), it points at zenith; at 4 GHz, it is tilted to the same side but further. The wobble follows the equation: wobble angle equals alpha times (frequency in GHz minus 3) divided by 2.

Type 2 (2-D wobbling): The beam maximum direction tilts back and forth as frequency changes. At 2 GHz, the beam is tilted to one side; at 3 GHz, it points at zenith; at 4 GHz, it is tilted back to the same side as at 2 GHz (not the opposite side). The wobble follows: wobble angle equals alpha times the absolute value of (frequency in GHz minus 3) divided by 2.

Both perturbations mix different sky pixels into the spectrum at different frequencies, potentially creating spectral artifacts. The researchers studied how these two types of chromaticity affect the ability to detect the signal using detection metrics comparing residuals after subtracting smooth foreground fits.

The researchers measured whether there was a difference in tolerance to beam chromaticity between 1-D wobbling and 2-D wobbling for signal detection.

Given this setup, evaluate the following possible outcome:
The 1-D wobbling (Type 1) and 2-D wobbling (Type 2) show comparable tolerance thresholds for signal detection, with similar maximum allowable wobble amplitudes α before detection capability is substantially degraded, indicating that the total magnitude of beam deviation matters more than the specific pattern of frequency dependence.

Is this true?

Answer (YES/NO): NO